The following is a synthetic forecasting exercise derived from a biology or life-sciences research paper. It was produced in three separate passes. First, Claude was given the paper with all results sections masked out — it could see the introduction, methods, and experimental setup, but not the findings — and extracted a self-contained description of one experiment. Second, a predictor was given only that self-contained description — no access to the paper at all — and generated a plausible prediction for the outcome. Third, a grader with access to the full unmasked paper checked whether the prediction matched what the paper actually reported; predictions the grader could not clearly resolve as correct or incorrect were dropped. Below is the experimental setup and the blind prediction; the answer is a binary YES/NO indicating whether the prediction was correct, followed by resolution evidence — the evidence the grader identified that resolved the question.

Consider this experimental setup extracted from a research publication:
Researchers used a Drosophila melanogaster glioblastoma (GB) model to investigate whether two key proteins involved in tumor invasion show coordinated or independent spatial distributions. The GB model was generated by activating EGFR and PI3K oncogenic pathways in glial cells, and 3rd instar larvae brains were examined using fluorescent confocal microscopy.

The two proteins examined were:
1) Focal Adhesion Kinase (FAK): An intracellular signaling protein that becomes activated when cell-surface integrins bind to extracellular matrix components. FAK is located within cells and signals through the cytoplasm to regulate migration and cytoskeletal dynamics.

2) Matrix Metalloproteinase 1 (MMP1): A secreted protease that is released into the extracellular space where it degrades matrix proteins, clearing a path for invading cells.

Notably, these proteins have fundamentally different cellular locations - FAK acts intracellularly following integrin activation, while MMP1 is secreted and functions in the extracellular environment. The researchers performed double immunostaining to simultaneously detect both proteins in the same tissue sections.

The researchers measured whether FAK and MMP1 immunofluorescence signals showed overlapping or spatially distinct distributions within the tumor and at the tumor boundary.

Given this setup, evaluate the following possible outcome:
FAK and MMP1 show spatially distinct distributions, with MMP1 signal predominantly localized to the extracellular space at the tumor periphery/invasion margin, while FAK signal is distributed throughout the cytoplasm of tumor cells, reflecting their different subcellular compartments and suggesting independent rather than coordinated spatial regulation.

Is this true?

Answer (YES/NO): NO